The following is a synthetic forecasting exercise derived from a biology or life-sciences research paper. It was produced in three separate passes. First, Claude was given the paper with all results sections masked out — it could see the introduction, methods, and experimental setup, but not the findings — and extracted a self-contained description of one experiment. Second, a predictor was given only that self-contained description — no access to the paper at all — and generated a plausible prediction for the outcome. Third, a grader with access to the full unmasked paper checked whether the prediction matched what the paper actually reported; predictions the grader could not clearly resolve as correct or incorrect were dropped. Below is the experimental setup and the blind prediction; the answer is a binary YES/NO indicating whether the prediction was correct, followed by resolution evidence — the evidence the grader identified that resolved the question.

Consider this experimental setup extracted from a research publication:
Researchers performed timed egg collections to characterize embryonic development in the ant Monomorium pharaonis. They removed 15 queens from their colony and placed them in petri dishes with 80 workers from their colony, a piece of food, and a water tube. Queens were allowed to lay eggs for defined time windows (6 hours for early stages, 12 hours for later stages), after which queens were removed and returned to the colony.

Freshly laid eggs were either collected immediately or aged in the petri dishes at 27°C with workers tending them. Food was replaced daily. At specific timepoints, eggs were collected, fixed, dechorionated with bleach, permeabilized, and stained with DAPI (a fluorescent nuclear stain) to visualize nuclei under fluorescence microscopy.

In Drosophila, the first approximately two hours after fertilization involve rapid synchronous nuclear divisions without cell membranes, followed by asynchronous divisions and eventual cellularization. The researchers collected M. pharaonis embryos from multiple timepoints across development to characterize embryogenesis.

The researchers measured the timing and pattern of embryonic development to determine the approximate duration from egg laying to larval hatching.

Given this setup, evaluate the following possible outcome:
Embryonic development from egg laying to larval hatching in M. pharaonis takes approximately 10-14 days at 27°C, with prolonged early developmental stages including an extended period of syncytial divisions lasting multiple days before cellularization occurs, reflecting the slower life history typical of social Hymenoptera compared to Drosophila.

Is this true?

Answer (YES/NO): NO